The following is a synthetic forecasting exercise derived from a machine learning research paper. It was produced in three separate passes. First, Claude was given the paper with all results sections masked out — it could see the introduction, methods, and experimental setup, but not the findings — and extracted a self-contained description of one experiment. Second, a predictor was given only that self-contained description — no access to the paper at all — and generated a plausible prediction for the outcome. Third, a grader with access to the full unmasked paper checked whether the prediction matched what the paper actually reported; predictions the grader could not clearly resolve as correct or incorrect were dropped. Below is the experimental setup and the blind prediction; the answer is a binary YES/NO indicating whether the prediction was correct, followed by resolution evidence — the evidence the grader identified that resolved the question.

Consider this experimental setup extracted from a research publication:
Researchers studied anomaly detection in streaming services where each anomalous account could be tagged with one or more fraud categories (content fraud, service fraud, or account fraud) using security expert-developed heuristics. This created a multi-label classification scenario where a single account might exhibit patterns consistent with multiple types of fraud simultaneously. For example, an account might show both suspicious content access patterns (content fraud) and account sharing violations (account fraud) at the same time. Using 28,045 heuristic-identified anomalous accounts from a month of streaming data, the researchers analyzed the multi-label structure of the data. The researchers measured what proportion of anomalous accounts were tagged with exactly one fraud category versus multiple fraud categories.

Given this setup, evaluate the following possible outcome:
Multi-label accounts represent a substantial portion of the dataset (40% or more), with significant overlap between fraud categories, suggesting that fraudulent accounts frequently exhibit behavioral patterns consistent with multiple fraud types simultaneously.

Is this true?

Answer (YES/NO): NO